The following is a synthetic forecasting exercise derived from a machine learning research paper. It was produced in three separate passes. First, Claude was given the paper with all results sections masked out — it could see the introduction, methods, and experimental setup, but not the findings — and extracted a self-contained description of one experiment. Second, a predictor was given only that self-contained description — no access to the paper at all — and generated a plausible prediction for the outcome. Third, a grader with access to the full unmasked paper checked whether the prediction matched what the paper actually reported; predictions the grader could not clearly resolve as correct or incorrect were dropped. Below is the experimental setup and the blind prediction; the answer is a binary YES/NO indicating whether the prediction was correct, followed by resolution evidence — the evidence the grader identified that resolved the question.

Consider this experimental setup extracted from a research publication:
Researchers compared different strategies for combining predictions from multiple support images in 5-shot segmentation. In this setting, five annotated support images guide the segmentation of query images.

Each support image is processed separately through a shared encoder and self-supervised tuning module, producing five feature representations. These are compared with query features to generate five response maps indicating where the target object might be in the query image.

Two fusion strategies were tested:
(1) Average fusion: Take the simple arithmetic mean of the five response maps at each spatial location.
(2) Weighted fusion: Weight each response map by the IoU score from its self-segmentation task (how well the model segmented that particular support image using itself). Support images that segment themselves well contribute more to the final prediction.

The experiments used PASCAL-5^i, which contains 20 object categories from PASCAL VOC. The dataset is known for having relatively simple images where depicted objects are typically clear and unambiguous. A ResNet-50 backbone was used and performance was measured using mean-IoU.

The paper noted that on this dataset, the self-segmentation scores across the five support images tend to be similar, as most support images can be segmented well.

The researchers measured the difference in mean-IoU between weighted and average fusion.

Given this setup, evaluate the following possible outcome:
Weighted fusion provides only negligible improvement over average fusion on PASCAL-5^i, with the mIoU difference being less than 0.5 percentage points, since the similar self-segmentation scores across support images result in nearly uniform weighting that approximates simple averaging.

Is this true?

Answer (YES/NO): YES